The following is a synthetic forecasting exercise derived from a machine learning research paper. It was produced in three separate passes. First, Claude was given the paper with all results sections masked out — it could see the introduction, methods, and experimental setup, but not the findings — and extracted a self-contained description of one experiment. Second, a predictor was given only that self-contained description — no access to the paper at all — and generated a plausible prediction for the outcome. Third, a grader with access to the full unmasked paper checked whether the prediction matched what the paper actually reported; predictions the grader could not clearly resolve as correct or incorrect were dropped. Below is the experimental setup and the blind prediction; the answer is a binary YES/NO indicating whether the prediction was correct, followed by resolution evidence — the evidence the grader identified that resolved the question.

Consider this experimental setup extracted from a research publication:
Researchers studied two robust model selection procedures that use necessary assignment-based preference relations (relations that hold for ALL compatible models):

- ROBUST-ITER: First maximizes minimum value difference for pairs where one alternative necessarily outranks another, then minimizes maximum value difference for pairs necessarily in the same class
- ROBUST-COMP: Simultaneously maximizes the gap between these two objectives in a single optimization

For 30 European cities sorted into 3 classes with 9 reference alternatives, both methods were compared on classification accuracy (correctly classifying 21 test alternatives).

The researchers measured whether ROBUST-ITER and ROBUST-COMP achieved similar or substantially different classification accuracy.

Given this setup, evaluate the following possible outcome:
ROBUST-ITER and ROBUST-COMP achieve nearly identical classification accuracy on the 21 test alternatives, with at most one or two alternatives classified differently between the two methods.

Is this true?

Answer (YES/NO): NO